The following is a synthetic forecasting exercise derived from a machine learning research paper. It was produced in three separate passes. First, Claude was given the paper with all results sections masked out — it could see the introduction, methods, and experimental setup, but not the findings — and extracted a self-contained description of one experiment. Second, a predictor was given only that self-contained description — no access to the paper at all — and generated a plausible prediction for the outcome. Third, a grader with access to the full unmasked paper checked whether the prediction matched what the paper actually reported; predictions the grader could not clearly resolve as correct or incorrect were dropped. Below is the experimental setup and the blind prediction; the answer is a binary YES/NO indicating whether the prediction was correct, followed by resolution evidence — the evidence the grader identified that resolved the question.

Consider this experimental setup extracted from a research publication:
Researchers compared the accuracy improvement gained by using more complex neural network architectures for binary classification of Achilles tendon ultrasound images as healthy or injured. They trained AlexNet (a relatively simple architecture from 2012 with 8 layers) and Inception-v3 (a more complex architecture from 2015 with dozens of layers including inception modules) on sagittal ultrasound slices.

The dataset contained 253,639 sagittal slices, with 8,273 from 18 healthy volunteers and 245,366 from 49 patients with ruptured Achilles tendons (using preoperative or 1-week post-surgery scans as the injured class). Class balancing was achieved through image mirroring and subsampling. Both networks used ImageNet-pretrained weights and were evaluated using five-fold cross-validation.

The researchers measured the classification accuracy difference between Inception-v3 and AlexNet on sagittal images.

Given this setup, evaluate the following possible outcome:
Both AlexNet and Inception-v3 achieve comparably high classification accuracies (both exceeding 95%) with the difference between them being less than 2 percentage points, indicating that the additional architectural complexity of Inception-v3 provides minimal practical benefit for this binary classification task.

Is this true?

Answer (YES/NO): NO